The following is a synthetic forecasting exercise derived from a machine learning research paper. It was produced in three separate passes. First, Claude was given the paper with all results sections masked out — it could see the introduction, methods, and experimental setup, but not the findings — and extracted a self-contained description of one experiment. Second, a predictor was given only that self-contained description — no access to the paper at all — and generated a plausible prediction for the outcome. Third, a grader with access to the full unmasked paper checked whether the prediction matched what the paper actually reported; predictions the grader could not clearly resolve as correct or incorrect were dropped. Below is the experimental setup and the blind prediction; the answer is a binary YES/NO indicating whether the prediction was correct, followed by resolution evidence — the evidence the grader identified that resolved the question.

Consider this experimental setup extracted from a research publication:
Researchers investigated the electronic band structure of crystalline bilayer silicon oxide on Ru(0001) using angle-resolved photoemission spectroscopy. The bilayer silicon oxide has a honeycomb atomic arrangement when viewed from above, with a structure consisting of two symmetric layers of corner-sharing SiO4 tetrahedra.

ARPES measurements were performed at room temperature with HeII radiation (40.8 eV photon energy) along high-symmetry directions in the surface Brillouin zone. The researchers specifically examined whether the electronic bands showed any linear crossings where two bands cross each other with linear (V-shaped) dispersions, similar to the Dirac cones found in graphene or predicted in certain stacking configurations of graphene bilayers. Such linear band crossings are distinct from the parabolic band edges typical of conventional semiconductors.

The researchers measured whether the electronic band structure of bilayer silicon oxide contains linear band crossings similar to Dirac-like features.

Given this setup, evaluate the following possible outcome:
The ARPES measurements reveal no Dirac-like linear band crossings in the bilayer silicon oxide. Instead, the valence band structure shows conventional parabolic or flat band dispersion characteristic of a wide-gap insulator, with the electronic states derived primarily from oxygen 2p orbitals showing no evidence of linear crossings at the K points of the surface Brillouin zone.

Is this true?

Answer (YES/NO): NO